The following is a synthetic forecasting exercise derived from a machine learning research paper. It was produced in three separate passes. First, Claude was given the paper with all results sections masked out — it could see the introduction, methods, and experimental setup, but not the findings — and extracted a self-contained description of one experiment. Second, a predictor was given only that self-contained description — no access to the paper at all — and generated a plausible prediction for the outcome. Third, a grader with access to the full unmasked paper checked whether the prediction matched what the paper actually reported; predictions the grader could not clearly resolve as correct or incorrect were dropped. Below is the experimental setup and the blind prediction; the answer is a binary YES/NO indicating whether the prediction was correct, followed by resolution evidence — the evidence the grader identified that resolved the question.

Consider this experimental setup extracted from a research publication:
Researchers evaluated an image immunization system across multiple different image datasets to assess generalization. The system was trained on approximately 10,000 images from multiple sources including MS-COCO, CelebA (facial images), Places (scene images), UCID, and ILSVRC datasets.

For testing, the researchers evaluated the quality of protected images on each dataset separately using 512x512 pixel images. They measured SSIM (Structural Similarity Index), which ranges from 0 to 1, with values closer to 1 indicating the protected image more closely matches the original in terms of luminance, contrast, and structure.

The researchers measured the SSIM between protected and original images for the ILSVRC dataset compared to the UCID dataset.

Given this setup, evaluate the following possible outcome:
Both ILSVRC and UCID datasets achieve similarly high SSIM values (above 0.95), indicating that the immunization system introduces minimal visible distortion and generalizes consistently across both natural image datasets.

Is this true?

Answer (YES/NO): NO